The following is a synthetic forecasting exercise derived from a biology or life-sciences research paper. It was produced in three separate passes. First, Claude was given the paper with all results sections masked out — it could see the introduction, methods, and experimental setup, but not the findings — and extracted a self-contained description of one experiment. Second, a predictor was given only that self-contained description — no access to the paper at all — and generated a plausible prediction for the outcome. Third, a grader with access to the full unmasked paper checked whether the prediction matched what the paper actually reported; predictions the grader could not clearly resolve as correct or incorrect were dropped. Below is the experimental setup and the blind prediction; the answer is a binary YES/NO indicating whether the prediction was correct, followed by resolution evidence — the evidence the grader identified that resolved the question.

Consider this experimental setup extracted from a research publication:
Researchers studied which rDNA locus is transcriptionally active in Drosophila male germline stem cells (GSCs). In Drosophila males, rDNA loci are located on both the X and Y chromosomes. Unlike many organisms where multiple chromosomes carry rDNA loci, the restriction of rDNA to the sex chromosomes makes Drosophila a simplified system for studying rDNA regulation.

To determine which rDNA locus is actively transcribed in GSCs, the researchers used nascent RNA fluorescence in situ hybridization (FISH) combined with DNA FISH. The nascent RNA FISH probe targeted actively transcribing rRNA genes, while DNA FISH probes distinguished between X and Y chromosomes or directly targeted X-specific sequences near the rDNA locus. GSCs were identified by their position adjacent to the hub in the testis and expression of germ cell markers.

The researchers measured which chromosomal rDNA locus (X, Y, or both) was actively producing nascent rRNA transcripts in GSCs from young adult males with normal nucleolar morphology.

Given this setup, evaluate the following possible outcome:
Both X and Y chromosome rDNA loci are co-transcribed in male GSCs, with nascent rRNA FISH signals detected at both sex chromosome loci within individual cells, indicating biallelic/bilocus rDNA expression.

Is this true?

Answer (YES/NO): NO